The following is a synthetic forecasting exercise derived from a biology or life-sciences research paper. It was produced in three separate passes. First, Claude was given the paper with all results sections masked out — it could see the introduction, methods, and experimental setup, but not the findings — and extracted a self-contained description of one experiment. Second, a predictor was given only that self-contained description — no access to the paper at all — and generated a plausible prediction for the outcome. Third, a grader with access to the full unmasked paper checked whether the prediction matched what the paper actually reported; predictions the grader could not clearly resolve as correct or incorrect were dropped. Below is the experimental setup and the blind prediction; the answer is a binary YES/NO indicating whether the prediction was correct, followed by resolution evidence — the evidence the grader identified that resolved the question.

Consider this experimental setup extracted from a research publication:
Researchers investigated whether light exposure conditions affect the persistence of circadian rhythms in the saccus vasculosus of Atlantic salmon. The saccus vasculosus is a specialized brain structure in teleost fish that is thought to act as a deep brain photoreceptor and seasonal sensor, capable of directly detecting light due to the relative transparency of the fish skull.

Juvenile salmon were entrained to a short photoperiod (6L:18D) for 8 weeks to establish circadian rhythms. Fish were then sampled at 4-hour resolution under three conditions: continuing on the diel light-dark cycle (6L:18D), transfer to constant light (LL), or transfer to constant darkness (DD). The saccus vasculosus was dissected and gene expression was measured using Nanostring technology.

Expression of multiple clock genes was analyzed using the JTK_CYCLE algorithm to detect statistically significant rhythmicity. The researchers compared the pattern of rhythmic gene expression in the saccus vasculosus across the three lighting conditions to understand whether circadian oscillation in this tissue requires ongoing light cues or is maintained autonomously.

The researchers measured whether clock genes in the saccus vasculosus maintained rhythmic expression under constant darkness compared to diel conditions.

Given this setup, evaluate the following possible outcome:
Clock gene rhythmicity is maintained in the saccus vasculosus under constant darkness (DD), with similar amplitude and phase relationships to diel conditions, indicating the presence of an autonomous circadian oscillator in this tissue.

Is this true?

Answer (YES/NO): NO